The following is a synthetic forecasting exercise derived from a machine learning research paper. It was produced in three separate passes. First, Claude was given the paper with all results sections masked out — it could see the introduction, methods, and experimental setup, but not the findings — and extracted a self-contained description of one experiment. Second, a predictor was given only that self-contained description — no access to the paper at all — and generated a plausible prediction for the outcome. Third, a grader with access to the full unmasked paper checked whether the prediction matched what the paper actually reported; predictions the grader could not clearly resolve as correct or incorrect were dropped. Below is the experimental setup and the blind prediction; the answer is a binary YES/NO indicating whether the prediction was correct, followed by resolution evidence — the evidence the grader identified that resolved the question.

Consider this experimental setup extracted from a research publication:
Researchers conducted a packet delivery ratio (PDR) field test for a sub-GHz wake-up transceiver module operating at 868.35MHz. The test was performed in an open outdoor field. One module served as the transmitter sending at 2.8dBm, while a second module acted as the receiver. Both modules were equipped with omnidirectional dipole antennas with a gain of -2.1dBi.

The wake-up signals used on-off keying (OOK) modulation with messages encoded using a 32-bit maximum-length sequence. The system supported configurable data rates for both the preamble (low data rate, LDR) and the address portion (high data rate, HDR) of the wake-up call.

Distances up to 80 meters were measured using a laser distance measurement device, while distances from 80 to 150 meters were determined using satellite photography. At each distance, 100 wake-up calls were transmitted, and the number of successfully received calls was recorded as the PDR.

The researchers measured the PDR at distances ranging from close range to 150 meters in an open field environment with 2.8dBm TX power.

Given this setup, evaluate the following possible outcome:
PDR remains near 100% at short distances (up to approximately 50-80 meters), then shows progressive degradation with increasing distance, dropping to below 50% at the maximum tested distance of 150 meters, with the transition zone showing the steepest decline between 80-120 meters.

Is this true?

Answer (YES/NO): NO